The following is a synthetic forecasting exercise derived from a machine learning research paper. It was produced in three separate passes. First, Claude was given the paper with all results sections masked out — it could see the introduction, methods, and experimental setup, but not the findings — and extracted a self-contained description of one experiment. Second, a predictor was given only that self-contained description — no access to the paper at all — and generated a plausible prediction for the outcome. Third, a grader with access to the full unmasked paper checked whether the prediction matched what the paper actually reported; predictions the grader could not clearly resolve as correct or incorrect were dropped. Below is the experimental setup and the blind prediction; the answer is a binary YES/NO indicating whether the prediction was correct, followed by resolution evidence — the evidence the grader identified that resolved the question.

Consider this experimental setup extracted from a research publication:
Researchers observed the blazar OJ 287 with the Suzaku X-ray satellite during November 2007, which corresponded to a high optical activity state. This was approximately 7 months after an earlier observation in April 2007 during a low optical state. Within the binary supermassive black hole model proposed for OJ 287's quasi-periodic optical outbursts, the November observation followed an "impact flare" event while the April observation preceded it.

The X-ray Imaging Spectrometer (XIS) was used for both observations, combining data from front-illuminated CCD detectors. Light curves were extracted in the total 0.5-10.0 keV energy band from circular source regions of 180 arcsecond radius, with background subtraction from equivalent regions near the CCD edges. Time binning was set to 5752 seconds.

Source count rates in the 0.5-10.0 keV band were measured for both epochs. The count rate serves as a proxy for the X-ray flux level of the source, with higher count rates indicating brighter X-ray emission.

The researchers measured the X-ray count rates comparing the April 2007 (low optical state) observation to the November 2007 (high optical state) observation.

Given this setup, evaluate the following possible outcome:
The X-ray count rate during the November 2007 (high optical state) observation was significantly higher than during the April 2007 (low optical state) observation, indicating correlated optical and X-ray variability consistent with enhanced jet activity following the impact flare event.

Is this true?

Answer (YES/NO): YES